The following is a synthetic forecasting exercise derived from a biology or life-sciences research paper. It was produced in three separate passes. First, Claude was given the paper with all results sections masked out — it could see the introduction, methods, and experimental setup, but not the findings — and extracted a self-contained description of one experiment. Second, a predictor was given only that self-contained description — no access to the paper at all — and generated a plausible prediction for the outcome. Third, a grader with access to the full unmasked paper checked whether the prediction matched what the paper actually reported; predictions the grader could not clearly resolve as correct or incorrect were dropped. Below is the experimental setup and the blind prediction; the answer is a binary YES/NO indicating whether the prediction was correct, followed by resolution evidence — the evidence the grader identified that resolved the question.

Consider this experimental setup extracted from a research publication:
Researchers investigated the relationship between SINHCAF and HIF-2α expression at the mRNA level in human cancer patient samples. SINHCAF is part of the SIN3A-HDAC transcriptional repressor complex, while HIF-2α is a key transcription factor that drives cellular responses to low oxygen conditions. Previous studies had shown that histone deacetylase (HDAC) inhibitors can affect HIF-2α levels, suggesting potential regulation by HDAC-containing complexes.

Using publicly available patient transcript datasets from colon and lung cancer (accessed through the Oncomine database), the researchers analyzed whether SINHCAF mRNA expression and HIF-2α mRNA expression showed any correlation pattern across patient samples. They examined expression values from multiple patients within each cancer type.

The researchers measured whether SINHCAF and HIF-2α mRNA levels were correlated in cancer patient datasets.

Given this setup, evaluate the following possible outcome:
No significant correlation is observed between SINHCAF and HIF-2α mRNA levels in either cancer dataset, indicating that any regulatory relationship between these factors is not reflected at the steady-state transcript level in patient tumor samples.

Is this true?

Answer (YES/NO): NO